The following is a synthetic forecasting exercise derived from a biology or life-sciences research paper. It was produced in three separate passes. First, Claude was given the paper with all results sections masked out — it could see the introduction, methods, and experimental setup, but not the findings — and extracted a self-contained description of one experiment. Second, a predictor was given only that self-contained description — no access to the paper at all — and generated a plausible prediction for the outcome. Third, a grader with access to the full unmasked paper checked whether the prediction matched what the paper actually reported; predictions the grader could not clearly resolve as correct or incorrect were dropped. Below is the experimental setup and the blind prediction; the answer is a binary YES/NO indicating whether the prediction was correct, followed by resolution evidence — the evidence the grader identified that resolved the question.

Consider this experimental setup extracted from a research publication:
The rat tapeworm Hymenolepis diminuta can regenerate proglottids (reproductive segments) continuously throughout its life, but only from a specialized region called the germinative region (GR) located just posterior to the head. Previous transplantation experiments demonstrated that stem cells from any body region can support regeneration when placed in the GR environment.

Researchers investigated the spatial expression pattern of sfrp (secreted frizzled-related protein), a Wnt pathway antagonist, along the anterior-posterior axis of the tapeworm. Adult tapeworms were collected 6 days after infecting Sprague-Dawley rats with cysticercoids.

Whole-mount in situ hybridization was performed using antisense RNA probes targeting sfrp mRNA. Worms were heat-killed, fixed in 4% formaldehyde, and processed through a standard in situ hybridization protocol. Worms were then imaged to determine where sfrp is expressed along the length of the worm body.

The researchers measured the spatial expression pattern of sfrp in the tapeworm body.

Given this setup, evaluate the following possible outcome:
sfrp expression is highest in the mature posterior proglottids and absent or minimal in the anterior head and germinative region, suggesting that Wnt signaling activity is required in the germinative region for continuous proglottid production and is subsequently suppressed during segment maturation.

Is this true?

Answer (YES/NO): NO